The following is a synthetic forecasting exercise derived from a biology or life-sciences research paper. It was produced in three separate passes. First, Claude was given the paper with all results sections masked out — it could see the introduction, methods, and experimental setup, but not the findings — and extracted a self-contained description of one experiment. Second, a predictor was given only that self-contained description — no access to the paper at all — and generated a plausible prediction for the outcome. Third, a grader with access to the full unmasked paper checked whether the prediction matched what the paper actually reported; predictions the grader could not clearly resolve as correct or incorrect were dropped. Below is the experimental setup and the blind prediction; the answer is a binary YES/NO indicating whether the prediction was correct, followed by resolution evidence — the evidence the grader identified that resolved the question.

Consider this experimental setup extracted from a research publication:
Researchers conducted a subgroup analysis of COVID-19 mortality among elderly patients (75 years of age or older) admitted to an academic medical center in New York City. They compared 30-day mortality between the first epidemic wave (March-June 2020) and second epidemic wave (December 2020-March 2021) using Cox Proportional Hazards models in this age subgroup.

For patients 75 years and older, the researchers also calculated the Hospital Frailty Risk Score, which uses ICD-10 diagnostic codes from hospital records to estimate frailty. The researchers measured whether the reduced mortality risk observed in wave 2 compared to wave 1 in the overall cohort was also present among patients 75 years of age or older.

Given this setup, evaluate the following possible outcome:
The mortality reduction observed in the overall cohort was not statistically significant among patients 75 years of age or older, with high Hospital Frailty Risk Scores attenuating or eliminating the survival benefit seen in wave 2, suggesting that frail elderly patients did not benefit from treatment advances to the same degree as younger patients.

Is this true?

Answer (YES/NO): NO